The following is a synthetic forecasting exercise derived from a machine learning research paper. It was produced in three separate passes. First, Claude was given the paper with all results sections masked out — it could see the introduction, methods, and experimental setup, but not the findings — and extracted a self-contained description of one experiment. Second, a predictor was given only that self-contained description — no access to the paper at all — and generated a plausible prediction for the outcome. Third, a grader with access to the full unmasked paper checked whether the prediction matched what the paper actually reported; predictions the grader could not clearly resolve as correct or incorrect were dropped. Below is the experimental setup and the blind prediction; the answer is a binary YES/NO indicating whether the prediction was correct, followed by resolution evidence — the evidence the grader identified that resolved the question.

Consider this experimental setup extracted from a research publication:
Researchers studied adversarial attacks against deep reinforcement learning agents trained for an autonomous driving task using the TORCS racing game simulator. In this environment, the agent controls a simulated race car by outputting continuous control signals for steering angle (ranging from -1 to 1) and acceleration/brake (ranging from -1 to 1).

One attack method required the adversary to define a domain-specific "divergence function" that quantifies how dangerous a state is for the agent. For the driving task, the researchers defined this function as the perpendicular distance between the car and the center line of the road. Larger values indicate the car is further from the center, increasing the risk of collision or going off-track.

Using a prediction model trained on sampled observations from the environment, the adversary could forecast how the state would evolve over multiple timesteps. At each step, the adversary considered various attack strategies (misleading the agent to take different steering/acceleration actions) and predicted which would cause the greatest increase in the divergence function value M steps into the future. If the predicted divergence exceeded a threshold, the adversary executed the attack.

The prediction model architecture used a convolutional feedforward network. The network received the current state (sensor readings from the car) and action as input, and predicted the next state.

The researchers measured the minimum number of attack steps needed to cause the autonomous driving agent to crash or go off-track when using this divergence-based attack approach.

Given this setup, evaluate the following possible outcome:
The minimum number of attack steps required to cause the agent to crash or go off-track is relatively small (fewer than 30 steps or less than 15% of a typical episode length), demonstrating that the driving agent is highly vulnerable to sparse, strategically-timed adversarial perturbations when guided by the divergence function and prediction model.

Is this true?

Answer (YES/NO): YES